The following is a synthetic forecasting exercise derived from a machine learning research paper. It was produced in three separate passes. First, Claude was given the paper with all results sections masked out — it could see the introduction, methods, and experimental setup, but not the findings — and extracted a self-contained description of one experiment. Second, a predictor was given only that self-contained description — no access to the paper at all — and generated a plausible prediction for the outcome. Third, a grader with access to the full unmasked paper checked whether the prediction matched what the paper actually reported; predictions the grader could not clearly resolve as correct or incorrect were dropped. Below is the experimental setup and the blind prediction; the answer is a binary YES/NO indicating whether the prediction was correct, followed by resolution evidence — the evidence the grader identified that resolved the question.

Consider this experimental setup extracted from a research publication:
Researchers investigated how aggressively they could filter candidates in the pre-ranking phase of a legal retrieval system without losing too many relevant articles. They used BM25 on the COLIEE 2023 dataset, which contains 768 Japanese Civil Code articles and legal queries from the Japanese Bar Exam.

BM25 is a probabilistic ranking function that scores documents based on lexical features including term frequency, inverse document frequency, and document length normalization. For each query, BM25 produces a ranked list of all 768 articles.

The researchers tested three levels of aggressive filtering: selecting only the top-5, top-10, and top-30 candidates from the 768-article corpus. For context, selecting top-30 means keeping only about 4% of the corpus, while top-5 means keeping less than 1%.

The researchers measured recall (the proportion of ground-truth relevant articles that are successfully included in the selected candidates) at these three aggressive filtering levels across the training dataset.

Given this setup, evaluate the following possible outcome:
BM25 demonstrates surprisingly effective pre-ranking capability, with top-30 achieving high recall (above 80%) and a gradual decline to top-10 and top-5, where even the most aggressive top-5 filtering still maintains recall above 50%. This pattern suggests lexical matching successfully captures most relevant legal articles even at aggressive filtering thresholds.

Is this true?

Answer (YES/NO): NO